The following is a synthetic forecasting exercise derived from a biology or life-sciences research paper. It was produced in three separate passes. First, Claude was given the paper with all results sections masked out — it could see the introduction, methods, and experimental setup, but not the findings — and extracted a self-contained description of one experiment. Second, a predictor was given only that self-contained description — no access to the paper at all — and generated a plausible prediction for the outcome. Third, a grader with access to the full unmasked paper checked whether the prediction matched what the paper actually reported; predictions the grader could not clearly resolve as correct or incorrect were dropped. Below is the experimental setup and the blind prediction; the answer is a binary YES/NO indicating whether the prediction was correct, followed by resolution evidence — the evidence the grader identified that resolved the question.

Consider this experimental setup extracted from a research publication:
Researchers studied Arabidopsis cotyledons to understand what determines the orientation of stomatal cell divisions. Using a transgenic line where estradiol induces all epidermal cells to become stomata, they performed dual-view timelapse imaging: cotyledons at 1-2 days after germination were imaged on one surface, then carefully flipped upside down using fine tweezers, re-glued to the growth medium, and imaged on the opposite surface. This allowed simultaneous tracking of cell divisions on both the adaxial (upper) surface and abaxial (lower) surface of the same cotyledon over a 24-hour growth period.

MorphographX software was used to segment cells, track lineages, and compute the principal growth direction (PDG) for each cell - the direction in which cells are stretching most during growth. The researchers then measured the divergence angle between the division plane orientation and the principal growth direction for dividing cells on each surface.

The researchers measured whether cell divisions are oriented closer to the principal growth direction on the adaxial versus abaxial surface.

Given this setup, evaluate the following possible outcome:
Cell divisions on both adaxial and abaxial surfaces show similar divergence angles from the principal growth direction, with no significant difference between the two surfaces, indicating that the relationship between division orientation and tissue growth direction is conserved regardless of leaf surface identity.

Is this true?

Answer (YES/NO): NO